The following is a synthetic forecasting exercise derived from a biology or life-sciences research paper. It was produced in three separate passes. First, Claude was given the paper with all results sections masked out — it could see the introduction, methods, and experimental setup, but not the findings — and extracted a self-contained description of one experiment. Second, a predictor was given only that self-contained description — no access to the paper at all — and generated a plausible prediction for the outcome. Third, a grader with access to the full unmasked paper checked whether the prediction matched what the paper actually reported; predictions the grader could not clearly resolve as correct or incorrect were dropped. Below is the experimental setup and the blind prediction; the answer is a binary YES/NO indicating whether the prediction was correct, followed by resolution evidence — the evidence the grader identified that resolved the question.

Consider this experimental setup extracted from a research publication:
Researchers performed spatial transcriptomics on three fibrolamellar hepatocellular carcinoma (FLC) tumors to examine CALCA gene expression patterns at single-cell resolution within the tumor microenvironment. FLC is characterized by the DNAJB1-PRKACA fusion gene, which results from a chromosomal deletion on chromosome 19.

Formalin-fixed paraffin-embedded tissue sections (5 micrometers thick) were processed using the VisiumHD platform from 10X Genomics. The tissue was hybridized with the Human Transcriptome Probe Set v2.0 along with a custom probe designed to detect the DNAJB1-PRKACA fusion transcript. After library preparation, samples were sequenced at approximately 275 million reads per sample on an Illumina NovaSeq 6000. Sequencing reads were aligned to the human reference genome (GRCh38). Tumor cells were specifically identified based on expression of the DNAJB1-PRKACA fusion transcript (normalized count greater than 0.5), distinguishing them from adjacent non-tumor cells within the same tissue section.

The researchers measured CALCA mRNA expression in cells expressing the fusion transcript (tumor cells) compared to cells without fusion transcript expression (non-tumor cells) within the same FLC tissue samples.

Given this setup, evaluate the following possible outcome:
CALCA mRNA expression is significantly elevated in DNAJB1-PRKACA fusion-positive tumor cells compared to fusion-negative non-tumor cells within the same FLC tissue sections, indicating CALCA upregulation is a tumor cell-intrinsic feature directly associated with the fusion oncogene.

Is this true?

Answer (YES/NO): YES